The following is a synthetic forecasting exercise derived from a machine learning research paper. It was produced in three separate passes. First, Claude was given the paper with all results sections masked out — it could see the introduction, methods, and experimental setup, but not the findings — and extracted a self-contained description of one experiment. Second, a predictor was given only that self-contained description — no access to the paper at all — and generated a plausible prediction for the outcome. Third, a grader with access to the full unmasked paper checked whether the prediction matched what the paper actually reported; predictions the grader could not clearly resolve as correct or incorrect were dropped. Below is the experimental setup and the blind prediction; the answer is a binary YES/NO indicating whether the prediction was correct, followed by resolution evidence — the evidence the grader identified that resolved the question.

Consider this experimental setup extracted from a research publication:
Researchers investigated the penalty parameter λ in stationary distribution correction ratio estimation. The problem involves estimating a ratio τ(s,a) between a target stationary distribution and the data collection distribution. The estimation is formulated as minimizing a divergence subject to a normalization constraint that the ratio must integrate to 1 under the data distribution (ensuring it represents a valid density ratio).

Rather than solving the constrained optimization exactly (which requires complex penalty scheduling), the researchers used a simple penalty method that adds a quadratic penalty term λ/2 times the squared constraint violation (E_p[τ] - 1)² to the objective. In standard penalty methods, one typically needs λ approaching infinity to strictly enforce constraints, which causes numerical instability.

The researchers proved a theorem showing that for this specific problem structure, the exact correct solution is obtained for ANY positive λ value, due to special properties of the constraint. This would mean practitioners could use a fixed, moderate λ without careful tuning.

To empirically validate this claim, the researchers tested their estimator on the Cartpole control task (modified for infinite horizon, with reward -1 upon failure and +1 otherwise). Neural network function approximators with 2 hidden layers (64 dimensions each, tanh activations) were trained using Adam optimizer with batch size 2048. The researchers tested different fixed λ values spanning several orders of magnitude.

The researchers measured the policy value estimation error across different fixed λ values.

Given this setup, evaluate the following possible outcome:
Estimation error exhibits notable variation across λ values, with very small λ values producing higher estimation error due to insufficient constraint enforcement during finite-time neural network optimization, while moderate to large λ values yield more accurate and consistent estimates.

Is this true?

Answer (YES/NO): NO